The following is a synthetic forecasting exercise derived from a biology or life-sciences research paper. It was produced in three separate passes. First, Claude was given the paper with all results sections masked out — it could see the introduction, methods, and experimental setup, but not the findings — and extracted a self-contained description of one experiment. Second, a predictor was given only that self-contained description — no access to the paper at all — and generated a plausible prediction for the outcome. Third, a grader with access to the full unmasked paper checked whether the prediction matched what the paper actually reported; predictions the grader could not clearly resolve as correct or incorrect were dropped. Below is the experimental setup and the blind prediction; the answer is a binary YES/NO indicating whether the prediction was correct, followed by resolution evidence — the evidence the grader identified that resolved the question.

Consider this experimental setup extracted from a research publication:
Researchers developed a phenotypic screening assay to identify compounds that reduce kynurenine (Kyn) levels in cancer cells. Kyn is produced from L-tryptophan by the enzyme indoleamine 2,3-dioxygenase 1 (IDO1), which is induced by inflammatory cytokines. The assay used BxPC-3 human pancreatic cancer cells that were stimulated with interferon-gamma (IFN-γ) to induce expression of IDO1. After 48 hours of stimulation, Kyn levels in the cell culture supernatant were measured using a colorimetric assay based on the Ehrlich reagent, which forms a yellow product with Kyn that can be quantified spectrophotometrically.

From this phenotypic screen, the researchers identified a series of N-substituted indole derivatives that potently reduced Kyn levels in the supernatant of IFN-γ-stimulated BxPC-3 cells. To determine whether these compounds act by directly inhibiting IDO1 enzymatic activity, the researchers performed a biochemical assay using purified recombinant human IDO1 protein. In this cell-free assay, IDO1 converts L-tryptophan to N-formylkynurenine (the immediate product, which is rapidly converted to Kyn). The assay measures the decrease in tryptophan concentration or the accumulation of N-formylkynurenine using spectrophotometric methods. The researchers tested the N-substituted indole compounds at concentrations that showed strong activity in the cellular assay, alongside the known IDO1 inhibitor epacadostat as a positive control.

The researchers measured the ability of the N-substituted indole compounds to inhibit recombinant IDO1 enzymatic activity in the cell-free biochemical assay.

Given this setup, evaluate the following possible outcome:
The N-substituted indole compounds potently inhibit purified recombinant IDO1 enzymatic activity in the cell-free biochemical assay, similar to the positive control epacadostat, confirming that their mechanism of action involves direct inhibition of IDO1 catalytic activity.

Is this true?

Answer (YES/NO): NO